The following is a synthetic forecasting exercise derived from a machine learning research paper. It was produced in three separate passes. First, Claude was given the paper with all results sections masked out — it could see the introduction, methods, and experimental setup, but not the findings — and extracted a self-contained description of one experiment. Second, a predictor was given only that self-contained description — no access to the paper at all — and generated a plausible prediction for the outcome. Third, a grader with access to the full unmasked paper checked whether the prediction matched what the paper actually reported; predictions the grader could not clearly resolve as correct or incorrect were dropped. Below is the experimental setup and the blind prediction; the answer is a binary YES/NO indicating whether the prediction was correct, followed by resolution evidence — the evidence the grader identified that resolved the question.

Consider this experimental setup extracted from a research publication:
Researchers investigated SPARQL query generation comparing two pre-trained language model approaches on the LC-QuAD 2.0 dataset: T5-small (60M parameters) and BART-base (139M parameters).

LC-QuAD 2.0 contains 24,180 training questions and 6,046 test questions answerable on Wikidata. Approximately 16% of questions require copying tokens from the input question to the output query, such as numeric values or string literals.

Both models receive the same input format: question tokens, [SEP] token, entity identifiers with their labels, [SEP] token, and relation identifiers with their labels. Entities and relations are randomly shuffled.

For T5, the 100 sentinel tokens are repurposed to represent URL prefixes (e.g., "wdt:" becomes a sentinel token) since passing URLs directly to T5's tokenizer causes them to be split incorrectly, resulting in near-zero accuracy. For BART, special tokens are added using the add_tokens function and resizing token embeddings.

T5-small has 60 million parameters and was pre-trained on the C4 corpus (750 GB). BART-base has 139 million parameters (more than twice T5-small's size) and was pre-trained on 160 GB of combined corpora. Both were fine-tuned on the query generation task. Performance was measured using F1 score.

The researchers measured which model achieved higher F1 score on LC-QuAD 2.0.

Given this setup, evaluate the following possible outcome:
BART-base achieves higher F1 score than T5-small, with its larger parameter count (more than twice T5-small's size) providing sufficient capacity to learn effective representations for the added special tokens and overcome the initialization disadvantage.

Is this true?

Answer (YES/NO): NO